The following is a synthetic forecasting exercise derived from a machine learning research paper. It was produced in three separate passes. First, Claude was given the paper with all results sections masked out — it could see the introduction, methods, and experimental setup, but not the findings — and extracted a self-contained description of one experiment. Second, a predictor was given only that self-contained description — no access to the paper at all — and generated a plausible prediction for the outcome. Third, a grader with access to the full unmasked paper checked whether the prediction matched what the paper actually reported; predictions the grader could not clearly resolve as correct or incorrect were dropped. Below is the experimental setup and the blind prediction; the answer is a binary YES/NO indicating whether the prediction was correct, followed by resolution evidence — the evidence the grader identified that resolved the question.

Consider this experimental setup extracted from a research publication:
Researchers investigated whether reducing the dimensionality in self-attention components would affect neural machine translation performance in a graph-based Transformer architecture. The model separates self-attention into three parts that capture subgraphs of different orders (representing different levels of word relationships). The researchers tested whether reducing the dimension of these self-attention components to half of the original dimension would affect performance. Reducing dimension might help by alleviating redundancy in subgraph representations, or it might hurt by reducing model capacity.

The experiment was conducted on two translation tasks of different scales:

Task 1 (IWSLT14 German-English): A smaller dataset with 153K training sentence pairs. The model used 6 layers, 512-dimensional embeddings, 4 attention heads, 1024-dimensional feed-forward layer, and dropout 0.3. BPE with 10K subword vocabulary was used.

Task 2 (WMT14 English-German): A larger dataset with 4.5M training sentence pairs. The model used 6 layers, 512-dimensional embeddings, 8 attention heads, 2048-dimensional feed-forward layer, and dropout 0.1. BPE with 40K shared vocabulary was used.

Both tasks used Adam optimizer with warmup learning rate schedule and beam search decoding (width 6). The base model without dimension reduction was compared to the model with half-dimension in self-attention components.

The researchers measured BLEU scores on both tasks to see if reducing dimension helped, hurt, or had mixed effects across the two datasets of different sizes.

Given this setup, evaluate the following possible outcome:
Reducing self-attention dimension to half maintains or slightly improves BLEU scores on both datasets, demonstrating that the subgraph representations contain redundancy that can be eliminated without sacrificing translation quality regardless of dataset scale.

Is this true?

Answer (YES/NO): NO